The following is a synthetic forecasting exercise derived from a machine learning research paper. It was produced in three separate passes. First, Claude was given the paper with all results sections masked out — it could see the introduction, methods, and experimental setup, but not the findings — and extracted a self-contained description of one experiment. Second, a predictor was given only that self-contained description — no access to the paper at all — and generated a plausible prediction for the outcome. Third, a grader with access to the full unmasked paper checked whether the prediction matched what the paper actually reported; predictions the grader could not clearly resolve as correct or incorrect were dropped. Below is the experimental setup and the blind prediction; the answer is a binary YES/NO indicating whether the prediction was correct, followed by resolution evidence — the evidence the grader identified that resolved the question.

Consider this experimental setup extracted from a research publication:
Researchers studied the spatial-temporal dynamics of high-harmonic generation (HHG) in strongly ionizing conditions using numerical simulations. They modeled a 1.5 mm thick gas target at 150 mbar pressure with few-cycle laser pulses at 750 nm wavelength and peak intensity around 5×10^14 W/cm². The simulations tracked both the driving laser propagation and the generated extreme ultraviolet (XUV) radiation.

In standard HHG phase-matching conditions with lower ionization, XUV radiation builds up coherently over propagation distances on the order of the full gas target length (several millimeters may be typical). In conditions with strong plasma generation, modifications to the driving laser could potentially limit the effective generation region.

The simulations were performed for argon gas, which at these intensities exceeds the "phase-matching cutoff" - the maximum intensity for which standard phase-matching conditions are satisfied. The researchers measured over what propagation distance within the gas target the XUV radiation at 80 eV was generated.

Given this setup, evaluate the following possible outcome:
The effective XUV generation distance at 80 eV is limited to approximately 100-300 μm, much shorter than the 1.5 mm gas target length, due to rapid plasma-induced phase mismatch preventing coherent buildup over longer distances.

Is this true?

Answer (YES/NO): YES